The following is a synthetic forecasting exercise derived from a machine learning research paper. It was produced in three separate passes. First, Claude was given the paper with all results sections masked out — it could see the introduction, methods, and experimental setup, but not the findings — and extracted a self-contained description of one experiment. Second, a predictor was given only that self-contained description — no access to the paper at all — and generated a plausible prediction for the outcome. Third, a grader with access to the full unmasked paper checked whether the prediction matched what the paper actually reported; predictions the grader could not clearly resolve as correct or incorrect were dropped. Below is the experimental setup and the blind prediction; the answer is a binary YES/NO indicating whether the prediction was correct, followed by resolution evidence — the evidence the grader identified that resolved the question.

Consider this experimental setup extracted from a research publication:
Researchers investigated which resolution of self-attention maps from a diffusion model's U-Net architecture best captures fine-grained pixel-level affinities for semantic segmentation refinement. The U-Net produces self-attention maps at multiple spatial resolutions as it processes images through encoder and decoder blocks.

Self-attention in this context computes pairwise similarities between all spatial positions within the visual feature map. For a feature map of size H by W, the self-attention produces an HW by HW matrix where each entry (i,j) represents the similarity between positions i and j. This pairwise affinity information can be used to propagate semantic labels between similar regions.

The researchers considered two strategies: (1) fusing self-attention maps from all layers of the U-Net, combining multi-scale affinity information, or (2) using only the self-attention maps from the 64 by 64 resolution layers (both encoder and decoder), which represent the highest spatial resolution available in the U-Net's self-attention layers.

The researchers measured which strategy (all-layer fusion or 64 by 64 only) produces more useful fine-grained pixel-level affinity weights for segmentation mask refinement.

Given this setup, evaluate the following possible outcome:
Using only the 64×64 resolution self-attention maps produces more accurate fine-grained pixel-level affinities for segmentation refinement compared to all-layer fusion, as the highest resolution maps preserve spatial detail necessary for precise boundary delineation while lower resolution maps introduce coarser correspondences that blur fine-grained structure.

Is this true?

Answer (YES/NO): YES